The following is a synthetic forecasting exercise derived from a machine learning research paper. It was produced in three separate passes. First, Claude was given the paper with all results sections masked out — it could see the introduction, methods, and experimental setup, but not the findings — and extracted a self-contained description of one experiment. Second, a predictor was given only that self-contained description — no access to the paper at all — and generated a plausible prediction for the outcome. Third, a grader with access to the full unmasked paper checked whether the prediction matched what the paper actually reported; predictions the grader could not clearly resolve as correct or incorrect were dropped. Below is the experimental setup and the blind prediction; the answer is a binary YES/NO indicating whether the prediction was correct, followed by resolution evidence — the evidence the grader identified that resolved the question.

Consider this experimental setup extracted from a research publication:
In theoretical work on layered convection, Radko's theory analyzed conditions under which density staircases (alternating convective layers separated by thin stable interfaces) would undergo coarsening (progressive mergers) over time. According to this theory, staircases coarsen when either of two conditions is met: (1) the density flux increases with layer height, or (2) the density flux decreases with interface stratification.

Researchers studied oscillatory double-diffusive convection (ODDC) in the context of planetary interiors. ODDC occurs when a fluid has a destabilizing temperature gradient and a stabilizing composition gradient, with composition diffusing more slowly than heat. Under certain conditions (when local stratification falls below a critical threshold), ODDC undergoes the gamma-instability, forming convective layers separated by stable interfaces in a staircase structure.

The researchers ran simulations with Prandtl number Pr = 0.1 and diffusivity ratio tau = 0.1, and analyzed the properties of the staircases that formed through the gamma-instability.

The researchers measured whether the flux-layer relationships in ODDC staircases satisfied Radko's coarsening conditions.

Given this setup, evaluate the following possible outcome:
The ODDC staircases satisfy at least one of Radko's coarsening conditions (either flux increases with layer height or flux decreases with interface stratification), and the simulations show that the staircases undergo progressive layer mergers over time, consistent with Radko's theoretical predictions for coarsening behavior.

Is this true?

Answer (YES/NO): YES